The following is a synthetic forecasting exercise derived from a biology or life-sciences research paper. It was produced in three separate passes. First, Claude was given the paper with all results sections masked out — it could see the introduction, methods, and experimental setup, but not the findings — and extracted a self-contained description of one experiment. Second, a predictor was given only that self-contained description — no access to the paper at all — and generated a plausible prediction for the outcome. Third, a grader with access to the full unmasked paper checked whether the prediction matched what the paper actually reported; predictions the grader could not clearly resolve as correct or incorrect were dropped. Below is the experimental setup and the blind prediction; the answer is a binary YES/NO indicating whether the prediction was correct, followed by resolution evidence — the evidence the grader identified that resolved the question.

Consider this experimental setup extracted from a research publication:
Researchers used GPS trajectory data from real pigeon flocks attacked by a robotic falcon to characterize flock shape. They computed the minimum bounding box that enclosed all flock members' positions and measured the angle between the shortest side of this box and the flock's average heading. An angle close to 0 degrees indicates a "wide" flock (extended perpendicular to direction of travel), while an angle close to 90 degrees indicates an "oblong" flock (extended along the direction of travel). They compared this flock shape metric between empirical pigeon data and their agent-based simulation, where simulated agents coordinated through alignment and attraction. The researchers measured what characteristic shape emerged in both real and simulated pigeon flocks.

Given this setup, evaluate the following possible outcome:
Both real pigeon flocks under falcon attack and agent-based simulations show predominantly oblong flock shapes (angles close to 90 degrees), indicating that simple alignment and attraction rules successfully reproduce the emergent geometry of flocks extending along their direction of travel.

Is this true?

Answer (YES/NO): NO